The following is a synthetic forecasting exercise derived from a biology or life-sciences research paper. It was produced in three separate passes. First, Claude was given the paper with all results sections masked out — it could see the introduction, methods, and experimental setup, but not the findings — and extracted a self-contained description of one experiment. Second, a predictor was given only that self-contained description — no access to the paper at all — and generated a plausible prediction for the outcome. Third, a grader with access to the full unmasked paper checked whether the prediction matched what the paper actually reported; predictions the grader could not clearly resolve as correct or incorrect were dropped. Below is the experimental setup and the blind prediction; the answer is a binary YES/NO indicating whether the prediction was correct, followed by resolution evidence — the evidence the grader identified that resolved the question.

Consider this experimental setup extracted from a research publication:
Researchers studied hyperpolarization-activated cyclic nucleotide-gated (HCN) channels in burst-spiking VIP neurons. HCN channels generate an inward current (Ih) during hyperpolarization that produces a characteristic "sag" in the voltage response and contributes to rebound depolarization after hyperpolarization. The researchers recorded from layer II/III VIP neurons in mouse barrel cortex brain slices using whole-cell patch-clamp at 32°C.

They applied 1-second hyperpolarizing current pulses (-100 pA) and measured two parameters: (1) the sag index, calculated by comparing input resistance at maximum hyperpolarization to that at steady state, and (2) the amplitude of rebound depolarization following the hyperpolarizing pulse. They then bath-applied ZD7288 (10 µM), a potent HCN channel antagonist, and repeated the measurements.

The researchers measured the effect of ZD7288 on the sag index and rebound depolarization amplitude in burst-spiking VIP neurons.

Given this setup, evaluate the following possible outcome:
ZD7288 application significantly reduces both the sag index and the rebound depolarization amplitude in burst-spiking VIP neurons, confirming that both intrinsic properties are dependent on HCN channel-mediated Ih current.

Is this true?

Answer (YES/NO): YES